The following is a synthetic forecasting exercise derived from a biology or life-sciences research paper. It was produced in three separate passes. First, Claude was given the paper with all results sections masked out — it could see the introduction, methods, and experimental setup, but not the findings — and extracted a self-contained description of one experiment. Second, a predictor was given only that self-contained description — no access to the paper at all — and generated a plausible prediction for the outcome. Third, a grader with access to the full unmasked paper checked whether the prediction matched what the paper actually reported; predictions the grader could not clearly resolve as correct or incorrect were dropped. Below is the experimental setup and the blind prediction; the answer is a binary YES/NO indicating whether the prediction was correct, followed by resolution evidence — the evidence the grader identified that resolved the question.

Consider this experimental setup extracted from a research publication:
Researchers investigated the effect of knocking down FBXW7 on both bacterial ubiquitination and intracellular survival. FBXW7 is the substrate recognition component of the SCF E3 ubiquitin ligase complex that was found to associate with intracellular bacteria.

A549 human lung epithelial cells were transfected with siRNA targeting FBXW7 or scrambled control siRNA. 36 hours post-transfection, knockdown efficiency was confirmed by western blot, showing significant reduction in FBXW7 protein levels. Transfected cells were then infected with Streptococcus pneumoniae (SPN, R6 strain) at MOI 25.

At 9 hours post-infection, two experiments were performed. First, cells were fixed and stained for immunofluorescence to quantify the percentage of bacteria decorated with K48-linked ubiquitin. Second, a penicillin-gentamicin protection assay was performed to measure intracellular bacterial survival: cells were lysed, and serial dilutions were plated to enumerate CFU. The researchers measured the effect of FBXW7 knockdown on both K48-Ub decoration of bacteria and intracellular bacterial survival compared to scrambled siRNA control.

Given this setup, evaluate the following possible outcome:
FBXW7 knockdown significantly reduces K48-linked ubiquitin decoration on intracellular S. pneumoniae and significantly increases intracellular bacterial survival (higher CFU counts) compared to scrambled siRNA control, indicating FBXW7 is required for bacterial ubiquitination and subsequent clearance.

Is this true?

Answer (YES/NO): YES